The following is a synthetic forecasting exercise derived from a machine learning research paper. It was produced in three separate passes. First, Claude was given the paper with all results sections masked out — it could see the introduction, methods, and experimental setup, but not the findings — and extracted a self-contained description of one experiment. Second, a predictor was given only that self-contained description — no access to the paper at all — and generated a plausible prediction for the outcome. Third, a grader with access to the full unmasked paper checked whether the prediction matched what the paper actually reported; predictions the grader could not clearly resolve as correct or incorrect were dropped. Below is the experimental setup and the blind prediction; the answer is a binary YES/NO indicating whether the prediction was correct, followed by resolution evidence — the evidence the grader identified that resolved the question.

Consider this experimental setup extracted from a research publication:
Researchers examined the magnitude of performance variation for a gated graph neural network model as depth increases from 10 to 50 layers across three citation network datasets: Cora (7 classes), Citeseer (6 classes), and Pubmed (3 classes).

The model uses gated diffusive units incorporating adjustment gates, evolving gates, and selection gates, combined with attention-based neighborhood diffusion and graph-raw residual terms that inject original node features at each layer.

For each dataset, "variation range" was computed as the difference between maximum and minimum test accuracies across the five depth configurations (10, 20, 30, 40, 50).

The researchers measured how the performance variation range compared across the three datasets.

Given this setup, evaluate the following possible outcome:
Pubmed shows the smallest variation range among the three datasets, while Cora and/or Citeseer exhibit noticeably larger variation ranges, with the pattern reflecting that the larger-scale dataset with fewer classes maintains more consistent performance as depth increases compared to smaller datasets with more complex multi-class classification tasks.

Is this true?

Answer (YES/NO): YES